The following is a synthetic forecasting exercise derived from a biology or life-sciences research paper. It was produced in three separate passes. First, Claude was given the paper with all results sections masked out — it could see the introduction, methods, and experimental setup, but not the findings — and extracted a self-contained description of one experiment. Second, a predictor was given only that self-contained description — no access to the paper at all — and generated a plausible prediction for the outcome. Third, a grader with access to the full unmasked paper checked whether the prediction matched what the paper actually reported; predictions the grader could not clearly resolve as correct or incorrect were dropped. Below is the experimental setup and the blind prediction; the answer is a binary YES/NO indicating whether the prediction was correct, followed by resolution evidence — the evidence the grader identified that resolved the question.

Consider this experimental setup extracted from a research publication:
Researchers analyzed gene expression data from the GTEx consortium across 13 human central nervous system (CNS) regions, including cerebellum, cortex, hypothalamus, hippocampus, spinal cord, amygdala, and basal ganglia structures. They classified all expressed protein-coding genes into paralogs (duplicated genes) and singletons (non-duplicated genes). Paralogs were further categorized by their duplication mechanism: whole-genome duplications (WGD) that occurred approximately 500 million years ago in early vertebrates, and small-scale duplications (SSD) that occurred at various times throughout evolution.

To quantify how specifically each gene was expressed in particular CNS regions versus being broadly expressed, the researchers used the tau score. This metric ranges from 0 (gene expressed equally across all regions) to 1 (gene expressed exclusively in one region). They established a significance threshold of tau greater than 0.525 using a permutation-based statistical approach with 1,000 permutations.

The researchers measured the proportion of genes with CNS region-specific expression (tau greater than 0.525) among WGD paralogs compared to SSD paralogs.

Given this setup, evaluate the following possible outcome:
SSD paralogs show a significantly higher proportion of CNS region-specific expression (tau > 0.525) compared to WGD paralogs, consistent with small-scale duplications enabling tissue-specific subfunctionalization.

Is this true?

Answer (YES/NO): YES